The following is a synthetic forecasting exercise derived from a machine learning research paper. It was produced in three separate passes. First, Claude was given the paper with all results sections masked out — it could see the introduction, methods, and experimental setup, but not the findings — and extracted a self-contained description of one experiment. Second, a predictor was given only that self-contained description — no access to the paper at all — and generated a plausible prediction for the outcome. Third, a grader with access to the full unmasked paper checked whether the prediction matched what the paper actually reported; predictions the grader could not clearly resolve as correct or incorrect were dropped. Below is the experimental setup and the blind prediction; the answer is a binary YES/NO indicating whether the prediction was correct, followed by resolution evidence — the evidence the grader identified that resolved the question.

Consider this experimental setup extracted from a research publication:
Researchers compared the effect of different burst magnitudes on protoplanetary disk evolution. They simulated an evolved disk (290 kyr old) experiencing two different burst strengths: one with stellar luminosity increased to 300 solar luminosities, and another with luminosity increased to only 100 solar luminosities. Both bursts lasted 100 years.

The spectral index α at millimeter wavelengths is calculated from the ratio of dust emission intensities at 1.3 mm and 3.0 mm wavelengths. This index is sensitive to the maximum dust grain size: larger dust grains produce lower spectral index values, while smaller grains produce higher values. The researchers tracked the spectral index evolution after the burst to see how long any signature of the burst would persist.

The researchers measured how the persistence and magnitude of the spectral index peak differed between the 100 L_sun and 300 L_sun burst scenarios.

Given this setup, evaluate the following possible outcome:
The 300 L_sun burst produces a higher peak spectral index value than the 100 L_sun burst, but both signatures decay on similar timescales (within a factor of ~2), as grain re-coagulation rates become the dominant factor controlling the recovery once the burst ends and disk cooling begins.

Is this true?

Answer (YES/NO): NO